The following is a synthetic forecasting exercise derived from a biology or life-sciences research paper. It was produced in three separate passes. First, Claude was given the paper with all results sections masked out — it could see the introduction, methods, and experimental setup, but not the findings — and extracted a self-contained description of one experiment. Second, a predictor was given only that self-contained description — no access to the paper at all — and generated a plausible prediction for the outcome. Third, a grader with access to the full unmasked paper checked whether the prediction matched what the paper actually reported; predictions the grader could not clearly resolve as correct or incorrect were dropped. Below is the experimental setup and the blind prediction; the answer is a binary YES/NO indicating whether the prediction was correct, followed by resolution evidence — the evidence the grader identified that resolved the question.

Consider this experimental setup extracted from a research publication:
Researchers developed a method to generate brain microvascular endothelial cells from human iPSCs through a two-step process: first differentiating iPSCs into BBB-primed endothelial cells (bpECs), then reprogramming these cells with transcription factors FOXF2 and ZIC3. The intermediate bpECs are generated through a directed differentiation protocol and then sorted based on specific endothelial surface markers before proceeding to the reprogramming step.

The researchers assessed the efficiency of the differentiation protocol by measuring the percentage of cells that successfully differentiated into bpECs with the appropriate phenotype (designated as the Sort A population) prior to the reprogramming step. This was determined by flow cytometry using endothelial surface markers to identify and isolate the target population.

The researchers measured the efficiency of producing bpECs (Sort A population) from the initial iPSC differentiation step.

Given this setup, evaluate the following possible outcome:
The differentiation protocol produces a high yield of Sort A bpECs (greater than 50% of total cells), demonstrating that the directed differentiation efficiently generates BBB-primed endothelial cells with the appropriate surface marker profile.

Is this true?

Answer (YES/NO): NO